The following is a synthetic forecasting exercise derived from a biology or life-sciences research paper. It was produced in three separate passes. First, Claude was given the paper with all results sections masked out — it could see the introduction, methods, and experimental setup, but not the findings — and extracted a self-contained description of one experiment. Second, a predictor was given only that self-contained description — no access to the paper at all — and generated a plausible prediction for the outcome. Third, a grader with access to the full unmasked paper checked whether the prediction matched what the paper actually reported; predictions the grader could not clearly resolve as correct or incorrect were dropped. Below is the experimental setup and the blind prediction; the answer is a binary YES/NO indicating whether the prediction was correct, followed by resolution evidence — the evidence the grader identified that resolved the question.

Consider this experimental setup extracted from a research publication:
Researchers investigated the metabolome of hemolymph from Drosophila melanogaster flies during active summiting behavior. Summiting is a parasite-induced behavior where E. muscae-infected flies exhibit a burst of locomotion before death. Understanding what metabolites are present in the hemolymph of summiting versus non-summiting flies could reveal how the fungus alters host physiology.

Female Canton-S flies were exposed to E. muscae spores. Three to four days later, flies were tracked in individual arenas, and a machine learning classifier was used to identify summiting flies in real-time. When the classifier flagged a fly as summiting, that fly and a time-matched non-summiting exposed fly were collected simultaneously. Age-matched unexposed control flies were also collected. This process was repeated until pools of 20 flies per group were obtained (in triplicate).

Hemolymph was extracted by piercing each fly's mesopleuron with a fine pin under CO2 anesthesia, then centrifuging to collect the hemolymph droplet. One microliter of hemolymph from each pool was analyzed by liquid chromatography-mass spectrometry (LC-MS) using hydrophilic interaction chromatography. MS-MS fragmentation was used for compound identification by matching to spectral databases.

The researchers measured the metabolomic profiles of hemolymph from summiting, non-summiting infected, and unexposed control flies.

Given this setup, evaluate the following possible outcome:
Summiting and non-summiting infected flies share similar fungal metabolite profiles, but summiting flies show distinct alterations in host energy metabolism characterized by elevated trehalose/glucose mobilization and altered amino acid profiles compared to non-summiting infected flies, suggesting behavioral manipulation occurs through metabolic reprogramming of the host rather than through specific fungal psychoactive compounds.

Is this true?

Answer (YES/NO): NO